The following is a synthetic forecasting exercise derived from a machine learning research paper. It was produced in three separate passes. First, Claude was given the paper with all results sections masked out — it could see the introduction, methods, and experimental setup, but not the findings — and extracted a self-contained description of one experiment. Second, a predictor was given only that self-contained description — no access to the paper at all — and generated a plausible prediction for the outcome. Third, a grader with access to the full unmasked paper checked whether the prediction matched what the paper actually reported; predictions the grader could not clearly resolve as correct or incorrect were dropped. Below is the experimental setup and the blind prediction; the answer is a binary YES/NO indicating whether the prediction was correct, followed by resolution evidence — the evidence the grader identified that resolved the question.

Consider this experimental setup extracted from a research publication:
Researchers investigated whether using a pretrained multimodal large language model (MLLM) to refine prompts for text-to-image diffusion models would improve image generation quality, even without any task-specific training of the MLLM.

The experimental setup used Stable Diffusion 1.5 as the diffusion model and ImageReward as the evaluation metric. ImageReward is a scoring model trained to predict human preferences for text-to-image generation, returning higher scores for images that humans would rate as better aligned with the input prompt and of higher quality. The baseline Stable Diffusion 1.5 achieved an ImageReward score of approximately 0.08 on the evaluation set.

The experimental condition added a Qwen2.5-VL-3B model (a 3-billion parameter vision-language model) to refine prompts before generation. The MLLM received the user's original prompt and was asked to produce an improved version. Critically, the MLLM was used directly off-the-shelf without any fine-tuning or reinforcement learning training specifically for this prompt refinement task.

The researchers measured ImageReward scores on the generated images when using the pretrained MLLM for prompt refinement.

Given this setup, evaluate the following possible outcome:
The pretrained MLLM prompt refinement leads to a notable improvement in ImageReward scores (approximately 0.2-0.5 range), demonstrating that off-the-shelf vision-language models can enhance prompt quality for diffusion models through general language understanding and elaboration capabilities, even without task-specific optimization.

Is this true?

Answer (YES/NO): NO